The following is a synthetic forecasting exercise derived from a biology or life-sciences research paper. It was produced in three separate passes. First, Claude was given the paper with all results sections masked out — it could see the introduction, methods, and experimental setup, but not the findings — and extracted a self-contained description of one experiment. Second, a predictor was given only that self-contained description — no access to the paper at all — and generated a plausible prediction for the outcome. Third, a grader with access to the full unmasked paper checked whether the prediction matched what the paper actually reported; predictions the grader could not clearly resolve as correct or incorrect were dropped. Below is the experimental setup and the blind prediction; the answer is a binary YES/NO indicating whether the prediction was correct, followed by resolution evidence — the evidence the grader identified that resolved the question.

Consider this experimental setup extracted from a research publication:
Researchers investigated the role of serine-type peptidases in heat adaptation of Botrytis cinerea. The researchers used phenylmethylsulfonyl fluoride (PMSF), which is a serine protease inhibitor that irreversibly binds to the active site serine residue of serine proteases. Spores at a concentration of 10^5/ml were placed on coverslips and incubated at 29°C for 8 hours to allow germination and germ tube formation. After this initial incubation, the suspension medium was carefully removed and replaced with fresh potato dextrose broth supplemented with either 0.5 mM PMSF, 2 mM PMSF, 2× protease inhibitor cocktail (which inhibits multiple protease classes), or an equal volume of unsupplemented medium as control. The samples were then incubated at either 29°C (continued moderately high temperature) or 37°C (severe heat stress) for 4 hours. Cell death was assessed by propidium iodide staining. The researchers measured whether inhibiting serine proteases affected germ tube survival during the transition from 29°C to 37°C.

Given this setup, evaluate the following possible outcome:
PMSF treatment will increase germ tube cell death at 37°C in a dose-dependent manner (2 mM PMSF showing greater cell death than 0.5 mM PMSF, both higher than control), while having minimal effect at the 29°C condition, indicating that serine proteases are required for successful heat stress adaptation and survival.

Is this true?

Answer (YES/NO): NO